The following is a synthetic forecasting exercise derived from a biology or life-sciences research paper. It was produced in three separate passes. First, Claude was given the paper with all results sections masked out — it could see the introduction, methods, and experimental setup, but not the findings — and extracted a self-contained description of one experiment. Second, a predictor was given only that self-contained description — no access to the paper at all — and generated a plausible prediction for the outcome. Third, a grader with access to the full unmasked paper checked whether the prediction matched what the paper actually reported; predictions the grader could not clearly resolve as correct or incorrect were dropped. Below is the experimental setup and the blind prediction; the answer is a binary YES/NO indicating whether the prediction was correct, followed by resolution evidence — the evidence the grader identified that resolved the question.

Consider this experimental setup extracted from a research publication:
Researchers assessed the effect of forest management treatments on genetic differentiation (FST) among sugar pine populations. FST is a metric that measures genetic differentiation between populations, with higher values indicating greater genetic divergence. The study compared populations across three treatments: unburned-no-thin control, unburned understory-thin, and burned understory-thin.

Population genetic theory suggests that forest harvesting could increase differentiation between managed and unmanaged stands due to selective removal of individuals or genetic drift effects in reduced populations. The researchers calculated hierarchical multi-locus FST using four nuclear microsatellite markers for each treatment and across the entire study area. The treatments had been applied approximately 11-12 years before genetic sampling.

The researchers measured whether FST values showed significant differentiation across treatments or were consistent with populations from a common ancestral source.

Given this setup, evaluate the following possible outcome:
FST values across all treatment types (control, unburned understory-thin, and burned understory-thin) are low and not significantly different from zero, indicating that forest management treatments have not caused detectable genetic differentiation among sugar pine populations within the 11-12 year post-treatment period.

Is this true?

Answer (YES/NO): NO